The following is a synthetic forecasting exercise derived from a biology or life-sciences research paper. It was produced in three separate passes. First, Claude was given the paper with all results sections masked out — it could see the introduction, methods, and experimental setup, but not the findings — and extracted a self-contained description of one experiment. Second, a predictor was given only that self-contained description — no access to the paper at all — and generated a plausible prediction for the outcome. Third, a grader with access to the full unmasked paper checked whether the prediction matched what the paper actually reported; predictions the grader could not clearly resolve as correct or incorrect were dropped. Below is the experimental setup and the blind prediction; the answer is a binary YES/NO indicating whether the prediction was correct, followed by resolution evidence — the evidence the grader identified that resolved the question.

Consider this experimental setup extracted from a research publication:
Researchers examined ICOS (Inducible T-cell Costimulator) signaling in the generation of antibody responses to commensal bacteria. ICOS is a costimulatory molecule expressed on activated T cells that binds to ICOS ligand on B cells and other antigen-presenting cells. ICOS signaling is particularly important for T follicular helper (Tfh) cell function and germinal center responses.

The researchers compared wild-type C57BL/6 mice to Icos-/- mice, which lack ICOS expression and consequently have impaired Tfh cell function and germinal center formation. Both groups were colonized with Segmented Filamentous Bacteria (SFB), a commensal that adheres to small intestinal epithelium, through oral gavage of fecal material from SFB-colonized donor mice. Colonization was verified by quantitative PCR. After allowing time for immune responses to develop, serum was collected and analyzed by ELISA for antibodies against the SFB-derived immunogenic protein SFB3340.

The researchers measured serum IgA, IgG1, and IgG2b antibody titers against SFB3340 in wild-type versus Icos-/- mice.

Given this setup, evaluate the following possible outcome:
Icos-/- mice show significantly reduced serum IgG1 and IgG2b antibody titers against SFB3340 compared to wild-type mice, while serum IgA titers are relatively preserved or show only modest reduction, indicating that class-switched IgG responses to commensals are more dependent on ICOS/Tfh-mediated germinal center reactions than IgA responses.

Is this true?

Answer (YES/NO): NO